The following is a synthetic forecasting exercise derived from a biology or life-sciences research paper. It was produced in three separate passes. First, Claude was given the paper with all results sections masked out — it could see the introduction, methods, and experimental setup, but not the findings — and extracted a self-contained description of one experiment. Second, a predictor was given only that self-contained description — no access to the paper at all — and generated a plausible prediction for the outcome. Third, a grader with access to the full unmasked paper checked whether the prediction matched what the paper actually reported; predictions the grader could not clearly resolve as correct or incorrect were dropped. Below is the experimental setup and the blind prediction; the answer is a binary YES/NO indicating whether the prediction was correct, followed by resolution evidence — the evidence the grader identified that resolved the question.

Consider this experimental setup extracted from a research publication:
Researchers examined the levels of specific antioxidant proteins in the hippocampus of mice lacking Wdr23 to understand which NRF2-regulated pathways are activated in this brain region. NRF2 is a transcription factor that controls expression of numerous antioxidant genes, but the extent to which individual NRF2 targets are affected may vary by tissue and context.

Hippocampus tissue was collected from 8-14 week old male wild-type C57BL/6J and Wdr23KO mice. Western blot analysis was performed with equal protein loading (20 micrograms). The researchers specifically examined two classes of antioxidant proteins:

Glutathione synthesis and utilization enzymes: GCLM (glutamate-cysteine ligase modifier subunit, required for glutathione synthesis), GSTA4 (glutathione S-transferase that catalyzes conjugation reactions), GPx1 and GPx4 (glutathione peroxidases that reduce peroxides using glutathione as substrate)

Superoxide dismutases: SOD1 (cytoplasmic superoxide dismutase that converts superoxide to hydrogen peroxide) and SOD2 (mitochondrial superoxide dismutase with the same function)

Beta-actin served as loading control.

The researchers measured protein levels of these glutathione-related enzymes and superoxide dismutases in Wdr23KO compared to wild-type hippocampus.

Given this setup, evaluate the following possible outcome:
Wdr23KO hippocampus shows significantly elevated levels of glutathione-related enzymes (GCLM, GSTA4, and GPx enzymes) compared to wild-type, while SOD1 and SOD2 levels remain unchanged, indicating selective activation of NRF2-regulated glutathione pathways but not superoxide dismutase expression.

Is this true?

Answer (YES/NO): NO